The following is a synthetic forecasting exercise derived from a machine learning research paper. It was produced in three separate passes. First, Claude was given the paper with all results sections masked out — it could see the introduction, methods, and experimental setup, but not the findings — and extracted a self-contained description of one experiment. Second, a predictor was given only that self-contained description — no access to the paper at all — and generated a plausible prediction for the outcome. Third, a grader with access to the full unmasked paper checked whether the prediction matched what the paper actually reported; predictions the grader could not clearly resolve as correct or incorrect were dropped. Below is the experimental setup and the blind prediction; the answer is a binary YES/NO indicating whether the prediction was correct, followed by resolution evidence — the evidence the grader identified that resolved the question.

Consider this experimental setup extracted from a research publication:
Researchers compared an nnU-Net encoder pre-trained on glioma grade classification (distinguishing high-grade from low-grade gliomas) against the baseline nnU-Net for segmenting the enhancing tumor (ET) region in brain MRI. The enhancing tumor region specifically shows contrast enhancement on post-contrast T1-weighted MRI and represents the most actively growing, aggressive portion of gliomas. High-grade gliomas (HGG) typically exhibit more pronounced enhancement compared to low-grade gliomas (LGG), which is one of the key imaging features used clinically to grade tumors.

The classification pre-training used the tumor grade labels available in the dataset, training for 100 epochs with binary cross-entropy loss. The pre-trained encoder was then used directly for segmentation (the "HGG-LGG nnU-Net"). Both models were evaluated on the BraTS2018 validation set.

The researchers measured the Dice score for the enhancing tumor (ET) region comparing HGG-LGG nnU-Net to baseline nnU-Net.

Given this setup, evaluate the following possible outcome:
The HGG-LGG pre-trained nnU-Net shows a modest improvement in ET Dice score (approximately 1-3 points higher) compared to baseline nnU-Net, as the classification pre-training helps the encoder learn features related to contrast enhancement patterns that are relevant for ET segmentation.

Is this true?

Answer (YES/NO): NO